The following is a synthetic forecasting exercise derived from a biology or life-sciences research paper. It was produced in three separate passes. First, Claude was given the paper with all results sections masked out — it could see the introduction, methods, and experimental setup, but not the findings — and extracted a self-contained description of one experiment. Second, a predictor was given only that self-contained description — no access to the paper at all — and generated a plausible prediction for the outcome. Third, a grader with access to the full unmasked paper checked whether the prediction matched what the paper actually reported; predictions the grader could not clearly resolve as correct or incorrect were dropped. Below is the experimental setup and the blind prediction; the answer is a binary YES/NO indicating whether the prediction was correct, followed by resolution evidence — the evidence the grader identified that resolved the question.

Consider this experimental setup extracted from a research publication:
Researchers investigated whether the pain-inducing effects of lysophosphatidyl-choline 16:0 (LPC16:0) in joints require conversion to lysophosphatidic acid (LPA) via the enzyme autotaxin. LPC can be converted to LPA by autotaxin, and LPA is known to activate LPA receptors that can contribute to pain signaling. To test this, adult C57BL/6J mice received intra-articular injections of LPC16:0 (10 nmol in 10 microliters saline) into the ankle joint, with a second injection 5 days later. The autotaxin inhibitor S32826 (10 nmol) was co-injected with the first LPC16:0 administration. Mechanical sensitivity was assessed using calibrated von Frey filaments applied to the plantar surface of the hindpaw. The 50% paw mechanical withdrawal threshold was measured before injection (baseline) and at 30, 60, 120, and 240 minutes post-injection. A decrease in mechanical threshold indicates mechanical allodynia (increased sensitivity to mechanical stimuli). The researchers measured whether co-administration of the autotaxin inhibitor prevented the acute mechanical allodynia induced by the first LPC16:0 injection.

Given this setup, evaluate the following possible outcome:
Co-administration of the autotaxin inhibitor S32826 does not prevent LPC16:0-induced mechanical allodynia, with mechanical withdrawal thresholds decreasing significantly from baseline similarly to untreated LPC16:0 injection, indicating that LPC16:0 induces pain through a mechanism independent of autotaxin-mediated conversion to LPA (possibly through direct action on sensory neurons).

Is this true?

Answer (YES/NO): YES